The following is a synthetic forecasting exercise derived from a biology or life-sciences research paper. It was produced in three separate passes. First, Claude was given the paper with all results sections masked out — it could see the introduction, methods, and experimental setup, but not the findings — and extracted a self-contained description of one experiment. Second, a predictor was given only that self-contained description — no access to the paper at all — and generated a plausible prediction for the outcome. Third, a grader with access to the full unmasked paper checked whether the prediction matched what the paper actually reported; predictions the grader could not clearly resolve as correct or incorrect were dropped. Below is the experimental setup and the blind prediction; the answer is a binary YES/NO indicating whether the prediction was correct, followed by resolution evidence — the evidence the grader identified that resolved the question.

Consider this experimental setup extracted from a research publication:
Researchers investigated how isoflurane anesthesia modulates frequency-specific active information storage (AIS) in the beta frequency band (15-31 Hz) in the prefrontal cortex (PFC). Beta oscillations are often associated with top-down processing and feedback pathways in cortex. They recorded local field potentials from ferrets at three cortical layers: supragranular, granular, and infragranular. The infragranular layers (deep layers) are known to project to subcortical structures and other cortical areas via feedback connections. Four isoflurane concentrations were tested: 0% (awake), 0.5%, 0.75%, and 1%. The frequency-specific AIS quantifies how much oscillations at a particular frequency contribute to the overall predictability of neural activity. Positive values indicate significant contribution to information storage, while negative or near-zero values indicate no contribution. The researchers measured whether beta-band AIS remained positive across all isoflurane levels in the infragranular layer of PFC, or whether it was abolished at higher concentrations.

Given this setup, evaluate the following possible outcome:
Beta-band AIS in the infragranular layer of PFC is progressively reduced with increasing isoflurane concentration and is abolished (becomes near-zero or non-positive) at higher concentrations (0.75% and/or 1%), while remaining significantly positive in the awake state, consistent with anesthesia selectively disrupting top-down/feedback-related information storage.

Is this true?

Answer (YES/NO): YES